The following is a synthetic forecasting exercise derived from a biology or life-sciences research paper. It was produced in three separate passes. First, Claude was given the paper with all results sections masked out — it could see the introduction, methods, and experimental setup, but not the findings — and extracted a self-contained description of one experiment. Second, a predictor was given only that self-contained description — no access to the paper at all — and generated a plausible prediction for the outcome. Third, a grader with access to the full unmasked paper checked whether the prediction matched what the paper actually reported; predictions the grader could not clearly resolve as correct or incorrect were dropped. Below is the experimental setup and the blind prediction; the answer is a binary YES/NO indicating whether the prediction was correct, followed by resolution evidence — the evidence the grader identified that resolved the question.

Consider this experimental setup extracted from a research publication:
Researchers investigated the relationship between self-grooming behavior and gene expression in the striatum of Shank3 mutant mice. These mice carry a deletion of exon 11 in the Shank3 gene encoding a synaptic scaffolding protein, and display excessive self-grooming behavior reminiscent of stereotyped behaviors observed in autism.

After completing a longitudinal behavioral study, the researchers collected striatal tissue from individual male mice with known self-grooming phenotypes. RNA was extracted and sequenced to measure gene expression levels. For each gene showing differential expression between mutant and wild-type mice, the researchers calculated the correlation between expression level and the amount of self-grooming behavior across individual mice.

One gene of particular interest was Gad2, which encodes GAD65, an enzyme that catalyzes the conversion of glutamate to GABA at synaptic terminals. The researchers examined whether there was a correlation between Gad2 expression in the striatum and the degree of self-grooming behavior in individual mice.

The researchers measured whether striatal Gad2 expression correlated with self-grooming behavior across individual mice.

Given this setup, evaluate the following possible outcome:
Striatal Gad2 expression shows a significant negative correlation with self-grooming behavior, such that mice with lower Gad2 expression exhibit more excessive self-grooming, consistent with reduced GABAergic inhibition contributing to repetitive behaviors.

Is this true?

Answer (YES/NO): NO